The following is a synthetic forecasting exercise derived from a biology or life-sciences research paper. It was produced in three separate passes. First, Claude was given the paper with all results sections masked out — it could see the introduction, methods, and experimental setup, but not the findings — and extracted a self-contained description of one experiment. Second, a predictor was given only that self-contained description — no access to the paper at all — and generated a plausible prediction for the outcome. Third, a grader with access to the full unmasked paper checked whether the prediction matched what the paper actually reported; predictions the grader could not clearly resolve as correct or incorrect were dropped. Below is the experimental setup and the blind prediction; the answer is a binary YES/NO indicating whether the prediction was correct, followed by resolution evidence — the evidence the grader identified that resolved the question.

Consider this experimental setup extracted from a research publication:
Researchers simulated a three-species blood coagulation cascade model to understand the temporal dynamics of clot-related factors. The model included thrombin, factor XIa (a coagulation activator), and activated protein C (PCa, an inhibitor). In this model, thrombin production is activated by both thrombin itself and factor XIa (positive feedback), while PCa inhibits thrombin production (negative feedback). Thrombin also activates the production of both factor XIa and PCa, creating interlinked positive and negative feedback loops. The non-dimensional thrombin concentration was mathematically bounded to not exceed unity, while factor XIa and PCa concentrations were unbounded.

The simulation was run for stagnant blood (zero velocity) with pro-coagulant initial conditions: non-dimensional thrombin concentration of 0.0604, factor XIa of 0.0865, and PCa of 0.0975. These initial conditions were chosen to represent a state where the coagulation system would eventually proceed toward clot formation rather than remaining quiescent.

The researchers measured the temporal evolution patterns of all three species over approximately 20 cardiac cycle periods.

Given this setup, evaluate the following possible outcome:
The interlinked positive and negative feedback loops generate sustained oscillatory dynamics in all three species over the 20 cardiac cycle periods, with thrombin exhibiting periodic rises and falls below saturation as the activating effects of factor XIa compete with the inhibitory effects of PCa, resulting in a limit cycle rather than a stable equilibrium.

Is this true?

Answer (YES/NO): NO